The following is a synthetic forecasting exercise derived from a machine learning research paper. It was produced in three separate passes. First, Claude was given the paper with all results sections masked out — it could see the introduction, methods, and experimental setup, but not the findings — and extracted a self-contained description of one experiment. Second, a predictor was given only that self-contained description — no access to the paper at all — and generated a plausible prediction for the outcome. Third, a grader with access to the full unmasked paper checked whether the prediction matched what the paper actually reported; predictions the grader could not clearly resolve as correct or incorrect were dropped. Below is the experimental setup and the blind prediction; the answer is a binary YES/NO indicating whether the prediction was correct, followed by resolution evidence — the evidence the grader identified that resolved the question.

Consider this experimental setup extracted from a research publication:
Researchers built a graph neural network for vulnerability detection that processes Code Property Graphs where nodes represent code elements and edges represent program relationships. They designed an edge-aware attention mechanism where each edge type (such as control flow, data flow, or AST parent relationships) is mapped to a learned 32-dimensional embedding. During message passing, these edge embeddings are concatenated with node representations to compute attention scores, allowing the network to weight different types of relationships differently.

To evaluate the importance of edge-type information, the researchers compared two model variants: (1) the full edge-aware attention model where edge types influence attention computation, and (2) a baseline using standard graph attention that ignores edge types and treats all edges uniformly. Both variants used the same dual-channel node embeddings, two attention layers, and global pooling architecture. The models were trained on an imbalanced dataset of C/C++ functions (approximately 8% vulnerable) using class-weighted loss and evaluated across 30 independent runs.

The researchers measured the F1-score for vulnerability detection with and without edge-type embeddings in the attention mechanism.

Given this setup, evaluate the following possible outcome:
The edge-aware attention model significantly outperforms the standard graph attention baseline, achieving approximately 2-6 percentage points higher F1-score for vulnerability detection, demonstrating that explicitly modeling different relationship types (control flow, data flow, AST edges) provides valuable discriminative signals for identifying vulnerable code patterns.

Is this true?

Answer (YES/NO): YES